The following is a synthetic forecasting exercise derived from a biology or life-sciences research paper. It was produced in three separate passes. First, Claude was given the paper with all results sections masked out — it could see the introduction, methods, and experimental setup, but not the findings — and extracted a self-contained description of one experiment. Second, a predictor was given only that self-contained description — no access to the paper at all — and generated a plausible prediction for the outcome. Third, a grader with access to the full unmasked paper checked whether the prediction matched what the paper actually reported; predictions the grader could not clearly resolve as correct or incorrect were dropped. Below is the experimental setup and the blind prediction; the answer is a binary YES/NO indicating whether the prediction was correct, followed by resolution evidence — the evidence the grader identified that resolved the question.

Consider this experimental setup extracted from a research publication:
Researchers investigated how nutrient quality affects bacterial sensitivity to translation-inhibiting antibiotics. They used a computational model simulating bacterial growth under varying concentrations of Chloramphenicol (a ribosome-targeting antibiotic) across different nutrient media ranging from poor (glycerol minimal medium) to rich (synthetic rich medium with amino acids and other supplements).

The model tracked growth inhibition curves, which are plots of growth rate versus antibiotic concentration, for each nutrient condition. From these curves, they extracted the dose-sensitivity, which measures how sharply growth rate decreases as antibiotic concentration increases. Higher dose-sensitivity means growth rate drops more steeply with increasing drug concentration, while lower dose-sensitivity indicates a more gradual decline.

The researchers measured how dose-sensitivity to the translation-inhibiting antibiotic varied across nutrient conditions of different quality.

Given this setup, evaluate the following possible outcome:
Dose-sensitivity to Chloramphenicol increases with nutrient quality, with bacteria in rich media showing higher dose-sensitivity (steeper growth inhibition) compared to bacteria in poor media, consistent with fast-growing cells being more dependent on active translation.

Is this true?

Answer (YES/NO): YES